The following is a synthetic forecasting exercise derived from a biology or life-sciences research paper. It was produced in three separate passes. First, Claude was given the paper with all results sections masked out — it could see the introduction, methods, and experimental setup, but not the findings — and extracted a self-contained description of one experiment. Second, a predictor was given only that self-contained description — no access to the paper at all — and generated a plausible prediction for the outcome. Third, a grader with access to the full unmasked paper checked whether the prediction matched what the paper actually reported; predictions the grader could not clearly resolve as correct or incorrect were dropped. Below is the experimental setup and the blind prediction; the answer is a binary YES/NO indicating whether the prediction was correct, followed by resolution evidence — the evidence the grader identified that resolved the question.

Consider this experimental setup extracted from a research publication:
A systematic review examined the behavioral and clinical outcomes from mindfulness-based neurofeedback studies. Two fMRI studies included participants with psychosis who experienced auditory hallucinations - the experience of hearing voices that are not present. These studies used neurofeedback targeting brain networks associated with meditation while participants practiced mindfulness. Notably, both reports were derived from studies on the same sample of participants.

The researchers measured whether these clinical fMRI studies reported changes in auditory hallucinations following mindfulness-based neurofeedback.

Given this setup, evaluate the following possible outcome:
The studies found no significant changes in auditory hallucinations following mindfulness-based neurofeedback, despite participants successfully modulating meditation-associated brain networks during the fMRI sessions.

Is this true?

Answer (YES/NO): NO